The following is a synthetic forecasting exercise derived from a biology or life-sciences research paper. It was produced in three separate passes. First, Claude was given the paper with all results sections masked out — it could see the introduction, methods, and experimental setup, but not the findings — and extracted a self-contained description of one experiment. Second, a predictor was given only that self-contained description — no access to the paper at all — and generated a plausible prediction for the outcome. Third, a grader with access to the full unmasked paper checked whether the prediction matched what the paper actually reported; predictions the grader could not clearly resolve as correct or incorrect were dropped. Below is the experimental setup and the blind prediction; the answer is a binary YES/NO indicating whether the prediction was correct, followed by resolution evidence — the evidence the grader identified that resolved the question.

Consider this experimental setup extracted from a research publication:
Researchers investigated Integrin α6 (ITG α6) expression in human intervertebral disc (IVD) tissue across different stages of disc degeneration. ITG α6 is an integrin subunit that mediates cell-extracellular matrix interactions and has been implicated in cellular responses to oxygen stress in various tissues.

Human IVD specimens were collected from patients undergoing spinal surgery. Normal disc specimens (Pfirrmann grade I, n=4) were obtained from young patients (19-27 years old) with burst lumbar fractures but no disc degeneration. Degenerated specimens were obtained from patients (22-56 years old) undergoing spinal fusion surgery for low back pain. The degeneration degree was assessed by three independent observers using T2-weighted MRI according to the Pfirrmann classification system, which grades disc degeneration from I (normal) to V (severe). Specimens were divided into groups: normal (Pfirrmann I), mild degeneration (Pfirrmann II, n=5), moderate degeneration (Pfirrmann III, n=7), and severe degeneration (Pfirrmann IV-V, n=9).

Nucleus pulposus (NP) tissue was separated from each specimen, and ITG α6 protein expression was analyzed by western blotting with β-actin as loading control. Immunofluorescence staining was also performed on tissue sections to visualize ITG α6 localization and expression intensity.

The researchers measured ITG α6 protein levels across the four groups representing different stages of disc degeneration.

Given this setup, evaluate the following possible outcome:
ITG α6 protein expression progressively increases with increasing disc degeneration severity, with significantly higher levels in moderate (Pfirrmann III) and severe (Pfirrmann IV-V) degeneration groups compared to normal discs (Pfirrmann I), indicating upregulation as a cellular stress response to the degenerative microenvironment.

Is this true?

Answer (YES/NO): NO